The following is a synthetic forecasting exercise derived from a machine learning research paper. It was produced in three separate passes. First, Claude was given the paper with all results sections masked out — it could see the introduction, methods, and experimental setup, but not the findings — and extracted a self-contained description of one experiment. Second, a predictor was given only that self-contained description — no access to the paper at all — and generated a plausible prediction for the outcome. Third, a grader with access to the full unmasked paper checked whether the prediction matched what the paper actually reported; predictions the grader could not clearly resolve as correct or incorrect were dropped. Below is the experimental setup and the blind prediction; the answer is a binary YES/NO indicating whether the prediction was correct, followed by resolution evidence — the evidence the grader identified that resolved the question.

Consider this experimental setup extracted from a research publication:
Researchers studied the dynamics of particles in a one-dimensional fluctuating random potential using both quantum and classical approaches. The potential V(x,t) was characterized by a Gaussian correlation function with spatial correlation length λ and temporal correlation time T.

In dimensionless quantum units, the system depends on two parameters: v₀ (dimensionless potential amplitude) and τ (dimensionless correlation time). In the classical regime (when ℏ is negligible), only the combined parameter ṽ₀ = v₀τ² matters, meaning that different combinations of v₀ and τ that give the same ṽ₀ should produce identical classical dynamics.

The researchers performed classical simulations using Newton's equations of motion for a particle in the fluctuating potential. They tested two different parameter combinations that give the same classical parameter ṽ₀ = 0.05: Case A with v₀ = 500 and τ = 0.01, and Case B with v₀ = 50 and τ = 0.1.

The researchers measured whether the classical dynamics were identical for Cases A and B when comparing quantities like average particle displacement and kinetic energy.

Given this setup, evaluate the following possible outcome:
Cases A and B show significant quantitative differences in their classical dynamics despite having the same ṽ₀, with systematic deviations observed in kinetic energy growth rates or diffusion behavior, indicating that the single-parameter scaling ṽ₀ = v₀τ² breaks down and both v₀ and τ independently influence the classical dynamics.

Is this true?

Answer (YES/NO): NO